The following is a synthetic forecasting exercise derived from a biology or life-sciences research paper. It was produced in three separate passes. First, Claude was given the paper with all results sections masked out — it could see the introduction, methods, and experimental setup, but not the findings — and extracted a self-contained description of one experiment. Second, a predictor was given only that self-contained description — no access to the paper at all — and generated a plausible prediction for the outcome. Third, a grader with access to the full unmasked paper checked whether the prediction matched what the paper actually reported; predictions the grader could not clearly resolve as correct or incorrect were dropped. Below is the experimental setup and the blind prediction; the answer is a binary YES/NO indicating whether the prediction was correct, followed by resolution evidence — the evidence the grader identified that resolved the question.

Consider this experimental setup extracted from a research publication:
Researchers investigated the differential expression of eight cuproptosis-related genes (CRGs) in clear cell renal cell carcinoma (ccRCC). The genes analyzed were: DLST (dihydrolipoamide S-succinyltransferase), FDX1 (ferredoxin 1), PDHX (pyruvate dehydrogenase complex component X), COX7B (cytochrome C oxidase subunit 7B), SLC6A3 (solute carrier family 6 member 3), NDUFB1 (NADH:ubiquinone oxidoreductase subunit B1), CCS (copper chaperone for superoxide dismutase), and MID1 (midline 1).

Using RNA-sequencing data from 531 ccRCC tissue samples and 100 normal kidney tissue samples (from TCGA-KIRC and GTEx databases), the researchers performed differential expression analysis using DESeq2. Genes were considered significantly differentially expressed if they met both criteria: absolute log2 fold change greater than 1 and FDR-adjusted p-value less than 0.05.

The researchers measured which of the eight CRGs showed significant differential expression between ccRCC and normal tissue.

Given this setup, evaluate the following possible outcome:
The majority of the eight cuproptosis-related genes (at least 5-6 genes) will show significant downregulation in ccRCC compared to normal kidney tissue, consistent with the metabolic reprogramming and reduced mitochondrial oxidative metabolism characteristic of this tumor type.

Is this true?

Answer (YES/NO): YES